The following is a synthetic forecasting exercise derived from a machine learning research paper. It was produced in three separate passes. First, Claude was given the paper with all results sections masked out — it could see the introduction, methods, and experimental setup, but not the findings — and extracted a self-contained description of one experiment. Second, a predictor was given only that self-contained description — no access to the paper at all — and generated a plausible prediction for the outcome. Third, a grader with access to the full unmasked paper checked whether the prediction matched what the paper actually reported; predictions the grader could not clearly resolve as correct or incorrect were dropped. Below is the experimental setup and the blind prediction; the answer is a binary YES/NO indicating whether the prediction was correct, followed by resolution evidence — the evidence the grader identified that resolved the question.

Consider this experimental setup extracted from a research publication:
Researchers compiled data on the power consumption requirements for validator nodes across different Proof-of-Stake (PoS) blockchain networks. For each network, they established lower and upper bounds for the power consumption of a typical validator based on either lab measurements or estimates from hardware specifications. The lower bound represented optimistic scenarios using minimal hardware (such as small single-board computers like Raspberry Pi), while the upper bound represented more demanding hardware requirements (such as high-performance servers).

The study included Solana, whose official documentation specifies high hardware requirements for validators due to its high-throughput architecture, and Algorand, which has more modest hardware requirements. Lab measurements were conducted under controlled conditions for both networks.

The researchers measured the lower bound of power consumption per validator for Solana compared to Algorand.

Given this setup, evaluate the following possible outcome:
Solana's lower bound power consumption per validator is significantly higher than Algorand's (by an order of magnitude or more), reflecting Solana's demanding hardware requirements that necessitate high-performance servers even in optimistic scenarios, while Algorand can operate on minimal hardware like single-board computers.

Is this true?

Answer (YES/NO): YES